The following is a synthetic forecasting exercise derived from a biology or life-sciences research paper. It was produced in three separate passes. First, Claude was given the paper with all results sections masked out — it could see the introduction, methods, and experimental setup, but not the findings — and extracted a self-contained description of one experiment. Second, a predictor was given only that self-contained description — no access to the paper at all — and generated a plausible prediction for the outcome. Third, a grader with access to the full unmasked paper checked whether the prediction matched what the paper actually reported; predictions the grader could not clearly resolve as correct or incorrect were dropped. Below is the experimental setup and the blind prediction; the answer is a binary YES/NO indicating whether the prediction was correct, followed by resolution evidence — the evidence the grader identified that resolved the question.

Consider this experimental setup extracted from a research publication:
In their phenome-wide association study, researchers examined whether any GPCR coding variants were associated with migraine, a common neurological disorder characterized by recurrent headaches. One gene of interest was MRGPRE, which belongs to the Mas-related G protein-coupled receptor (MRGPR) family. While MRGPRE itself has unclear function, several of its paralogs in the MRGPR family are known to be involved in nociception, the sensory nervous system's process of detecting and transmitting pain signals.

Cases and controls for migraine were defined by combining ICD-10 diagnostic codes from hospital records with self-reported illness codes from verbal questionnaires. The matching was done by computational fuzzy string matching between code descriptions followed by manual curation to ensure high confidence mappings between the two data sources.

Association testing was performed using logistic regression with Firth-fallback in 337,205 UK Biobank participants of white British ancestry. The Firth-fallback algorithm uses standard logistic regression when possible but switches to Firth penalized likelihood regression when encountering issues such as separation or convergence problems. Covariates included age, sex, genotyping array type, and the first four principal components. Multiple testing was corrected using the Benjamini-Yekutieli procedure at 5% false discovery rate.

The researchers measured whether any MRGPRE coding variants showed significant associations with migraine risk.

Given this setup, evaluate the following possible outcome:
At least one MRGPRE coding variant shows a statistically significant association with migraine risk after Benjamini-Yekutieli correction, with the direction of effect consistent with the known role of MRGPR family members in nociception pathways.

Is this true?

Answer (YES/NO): YES